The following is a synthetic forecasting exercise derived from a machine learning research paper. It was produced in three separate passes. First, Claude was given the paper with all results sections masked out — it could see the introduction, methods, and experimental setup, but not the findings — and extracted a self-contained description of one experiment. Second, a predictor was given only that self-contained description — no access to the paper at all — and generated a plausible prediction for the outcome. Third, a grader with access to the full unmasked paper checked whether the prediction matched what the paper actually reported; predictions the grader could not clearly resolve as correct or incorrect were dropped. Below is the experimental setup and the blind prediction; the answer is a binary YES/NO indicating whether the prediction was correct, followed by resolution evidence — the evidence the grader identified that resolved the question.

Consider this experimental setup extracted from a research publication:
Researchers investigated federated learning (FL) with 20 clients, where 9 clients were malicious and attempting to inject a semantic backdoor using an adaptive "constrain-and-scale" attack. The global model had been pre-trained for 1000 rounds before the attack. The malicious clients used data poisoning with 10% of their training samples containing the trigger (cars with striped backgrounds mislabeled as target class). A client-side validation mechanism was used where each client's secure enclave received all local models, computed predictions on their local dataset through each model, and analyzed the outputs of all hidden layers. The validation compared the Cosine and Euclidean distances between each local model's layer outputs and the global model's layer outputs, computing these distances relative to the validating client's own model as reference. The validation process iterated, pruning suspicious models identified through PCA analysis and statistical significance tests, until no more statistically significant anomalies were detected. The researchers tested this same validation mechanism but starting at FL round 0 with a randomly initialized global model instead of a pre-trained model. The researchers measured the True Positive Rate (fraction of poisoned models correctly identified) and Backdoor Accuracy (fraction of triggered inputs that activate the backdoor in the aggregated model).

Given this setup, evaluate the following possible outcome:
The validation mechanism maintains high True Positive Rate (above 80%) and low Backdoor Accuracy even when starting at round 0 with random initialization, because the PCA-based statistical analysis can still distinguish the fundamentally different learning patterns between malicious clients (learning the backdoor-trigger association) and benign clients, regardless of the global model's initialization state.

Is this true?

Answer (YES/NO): NO